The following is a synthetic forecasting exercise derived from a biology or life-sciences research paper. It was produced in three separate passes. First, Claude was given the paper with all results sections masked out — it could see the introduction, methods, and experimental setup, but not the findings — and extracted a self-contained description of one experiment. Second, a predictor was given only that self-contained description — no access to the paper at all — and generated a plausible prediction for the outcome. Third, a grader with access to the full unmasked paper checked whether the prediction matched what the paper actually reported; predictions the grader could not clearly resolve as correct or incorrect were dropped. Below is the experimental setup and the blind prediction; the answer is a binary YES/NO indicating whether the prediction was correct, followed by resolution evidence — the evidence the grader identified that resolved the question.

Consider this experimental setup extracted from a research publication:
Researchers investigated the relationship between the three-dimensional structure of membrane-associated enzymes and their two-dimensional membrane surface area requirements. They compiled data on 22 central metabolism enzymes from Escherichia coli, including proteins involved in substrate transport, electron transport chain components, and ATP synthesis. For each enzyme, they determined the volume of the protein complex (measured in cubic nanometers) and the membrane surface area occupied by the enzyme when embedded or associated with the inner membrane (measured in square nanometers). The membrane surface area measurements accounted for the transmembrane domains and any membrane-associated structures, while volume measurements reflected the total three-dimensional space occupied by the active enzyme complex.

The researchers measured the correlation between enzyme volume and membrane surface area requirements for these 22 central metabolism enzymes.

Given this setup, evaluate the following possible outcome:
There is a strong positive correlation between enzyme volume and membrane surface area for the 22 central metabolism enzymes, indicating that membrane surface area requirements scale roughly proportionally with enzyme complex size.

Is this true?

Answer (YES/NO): NO